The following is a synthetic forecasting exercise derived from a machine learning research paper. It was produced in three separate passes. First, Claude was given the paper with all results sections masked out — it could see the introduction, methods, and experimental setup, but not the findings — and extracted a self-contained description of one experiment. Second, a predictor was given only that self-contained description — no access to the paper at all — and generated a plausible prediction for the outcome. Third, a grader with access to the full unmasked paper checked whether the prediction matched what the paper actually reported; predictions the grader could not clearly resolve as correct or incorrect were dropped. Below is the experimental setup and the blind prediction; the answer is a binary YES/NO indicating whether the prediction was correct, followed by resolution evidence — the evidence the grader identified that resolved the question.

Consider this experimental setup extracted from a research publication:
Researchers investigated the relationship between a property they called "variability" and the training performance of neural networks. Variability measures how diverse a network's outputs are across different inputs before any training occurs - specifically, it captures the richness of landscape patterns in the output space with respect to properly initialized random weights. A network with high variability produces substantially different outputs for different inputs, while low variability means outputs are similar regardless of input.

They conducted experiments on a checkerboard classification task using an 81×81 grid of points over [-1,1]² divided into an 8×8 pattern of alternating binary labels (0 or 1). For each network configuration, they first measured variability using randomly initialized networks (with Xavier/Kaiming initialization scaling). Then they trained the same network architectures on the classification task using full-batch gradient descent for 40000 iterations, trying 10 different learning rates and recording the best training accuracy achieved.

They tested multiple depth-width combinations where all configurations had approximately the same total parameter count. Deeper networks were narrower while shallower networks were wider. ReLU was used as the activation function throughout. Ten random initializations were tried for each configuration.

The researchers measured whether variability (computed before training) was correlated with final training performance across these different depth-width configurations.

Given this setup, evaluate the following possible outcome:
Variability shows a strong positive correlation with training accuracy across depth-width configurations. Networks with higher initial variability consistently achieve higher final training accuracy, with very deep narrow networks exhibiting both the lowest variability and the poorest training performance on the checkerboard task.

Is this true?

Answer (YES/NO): YES